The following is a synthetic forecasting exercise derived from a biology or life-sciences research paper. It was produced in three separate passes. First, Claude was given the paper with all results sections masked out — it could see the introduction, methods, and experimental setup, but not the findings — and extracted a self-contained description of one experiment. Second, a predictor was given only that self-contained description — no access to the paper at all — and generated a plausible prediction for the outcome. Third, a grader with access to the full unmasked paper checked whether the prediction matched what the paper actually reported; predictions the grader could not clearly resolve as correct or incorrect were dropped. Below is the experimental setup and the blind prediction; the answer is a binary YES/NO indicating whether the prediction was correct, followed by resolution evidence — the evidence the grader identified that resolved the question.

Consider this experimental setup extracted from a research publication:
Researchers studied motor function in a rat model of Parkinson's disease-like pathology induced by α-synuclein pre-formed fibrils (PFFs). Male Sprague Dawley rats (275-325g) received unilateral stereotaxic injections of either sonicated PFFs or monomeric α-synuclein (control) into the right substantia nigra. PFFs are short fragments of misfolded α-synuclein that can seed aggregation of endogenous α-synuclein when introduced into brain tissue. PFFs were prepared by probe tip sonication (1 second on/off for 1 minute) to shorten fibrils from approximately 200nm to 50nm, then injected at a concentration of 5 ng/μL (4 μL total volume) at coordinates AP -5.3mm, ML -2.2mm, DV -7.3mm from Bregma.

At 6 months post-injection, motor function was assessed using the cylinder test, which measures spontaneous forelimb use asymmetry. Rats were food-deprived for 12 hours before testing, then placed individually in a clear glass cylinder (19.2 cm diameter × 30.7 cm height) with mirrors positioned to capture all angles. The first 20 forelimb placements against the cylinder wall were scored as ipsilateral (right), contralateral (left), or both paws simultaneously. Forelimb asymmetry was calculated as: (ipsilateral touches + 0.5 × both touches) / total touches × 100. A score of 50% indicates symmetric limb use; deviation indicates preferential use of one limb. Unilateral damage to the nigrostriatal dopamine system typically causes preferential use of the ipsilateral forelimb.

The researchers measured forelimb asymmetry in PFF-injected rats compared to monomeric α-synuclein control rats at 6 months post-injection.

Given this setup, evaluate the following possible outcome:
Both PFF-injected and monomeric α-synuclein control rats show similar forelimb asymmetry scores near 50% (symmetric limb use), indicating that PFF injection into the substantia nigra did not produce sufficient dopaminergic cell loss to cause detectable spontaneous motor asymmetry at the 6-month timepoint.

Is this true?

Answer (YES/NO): YES